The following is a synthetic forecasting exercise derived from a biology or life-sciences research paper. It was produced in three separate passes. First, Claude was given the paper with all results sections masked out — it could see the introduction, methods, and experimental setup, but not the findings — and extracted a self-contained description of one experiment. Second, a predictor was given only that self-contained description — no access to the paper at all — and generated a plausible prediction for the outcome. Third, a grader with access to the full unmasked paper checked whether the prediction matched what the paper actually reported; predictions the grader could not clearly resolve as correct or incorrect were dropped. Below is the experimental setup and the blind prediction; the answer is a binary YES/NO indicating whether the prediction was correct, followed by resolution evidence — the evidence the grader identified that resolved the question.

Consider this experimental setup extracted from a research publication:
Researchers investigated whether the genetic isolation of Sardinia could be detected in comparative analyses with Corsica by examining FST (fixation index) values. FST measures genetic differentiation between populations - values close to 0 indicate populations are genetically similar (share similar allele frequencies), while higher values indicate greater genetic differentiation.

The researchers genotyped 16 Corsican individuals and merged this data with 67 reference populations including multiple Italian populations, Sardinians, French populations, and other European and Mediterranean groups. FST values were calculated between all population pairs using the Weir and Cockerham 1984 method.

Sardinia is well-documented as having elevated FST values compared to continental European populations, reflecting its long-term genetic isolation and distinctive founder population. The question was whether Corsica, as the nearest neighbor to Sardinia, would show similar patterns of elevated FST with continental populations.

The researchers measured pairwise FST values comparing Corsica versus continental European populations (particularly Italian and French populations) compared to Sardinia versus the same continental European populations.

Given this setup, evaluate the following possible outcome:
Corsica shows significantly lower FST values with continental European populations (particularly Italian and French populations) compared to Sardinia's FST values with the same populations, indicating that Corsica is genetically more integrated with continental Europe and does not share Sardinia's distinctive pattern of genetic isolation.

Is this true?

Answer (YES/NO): YES